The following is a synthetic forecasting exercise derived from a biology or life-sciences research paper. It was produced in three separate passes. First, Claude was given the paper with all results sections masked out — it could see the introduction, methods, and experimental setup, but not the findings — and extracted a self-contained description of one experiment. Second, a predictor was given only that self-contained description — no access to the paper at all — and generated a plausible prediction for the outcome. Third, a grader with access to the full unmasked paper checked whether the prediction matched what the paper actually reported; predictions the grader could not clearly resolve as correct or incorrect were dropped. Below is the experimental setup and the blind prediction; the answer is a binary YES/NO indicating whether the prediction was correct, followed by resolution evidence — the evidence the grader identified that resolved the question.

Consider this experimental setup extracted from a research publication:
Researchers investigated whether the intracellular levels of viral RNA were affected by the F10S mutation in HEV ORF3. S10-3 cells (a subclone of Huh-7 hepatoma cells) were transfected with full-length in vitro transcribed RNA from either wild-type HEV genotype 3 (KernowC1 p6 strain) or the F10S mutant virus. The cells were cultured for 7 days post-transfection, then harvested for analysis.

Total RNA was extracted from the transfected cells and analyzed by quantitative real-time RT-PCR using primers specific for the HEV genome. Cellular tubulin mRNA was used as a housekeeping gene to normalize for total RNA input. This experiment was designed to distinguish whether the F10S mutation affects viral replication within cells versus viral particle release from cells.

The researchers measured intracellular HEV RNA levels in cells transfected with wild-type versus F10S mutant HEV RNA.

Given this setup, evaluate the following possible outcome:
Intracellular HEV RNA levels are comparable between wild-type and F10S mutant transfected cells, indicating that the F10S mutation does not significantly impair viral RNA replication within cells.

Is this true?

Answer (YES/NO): YES